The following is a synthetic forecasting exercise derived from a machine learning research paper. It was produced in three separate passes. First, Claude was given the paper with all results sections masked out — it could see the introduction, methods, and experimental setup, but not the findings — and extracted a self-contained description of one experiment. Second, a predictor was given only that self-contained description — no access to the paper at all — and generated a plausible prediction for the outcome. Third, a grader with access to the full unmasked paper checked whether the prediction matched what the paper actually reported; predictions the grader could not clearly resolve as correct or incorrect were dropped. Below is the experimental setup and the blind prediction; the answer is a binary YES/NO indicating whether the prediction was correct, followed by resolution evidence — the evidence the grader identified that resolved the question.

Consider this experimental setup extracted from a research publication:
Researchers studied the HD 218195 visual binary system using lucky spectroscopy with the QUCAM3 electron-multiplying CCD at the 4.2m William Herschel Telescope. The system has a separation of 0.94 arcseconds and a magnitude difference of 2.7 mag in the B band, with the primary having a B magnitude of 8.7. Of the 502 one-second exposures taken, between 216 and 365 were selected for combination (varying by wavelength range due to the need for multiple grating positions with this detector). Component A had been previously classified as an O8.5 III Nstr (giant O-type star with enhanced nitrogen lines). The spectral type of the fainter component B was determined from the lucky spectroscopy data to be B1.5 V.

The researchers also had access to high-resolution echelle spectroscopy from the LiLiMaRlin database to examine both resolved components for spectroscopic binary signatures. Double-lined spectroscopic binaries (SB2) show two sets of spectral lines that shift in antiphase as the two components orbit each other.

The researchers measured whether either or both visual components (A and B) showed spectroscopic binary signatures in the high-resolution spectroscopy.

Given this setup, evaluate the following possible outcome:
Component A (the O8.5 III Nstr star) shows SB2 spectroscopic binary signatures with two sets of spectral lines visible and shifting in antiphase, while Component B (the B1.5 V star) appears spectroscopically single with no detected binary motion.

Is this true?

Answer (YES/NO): NO